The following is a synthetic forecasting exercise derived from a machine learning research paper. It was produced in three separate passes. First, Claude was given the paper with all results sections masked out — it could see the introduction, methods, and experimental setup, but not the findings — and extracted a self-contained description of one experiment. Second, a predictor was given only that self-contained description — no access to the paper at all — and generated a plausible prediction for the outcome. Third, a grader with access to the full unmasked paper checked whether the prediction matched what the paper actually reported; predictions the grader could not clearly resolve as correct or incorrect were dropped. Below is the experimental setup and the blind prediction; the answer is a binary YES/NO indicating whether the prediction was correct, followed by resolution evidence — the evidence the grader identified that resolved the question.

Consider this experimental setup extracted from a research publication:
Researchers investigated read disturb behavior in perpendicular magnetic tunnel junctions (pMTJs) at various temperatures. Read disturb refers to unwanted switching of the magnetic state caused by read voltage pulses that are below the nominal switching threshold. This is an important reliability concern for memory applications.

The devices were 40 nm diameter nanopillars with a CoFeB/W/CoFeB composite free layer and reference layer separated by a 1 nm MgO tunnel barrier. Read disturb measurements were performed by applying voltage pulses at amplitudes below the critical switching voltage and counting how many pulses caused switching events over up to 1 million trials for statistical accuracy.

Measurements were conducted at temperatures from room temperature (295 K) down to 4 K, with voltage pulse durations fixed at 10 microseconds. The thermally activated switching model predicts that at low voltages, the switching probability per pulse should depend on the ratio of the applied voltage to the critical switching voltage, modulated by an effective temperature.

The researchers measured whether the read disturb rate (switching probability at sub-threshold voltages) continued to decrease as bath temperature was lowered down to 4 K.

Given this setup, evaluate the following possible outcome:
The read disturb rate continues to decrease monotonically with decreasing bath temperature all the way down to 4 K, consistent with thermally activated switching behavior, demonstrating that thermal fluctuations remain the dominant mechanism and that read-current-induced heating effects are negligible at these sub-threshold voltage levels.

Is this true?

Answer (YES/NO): NO